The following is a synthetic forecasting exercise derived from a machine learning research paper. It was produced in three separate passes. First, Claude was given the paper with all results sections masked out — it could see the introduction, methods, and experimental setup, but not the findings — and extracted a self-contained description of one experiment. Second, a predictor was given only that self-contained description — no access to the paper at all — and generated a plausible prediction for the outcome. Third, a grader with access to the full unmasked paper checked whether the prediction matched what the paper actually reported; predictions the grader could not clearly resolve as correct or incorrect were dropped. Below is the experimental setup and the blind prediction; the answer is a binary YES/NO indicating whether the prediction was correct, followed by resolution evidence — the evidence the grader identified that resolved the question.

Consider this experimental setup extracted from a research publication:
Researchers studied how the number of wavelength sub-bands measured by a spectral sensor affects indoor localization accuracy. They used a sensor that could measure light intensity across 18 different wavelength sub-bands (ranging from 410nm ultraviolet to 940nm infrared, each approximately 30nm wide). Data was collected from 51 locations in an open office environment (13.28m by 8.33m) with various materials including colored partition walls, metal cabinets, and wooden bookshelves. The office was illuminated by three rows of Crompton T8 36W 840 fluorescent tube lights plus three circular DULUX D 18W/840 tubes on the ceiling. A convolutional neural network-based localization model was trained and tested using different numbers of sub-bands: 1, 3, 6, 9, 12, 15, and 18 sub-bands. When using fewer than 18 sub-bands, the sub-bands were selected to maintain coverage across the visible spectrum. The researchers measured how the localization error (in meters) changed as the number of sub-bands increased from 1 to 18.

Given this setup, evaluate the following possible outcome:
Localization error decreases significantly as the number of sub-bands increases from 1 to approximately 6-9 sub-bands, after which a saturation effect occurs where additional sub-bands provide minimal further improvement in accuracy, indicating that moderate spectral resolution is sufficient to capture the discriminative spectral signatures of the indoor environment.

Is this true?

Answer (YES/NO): YES